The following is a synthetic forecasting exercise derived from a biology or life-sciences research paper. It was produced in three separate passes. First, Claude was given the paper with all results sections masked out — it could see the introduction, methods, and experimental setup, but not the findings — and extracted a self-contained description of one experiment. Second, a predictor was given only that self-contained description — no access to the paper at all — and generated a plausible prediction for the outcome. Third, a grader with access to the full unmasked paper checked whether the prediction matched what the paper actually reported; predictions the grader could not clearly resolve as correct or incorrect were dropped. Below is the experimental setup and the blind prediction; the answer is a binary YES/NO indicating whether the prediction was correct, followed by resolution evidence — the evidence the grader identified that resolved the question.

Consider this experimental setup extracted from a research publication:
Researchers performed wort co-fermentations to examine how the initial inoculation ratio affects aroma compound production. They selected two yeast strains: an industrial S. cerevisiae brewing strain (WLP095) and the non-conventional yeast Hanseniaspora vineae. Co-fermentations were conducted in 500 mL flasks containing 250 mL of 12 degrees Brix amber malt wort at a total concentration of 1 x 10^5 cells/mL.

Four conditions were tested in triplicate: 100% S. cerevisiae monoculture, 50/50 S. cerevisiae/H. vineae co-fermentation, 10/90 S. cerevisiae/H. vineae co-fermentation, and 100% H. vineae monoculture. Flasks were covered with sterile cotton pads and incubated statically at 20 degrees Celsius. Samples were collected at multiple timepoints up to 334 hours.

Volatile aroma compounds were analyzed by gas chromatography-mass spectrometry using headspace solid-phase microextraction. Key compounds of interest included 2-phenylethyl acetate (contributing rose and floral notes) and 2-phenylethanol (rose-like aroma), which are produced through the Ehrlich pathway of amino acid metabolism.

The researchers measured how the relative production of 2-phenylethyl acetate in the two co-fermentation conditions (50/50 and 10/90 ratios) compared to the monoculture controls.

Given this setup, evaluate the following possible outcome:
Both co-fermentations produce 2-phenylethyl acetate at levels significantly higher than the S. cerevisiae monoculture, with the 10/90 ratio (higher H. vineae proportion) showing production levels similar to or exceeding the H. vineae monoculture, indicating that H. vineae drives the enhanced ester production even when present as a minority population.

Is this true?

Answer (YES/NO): NO